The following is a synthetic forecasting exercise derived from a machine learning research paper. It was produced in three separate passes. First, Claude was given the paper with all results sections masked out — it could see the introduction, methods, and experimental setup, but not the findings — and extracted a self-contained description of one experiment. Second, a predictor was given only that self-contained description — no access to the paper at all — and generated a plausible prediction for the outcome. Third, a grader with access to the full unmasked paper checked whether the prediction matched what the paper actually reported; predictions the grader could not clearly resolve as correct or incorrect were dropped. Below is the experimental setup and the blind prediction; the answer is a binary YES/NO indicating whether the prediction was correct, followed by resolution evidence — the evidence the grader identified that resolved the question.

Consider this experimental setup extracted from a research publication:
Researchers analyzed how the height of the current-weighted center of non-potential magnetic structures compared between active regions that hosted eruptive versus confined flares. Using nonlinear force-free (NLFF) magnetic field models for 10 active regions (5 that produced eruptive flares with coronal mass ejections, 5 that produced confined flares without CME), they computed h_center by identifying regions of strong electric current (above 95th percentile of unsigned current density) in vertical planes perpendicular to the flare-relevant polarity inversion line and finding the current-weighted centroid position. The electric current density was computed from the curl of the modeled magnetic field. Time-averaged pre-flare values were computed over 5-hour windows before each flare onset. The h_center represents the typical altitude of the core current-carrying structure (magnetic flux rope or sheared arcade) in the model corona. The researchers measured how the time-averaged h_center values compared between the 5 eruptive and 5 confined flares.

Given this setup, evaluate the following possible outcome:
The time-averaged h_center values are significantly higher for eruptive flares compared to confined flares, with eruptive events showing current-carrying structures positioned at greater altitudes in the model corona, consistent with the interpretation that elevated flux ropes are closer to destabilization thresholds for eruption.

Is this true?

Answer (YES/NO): NO